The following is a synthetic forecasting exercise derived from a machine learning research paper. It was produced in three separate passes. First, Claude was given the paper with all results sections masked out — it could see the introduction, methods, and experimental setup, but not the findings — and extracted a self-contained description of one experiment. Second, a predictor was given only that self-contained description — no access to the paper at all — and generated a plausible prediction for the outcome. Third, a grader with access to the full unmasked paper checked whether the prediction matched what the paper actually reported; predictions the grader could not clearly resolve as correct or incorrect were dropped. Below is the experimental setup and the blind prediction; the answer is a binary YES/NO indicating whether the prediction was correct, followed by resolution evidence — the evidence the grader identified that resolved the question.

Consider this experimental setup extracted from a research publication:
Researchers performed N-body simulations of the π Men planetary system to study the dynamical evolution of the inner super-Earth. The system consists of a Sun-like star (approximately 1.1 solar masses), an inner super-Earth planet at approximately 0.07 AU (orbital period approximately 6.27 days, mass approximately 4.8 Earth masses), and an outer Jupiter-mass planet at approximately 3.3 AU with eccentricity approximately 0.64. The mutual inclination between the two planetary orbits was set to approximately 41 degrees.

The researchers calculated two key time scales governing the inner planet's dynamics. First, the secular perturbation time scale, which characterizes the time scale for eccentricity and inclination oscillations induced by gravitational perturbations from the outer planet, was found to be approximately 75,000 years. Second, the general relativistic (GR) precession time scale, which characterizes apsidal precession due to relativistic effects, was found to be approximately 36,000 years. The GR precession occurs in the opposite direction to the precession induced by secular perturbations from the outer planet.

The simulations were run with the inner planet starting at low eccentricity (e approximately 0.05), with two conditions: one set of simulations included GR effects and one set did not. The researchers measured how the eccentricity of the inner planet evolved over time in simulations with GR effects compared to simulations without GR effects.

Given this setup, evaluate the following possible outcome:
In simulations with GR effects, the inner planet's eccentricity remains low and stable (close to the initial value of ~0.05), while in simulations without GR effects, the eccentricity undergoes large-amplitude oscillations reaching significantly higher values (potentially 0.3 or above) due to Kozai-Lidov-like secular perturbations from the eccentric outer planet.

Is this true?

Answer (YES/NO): NO